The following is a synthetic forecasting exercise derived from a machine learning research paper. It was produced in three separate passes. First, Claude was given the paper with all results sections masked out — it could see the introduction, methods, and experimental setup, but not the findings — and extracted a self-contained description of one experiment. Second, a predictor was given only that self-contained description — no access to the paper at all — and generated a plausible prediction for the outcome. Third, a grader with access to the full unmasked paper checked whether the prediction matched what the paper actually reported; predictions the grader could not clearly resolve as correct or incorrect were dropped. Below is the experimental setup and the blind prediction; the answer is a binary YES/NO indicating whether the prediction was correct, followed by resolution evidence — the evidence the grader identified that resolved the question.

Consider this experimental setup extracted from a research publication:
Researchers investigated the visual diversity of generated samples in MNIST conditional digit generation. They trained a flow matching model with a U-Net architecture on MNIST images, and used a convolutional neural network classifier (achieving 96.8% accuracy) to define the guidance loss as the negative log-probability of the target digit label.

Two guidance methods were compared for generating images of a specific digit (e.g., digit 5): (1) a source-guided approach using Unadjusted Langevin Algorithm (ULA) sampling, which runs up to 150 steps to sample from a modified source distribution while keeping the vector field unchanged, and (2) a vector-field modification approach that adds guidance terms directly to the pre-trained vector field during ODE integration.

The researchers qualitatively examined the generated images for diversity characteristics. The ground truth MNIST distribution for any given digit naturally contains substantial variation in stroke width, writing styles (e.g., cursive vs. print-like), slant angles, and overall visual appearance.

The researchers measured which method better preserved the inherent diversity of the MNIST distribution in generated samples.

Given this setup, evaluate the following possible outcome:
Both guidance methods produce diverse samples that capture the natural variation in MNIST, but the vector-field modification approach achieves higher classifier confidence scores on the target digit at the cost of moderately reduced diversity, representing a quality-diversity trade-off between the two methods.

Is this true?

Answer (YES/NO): NO